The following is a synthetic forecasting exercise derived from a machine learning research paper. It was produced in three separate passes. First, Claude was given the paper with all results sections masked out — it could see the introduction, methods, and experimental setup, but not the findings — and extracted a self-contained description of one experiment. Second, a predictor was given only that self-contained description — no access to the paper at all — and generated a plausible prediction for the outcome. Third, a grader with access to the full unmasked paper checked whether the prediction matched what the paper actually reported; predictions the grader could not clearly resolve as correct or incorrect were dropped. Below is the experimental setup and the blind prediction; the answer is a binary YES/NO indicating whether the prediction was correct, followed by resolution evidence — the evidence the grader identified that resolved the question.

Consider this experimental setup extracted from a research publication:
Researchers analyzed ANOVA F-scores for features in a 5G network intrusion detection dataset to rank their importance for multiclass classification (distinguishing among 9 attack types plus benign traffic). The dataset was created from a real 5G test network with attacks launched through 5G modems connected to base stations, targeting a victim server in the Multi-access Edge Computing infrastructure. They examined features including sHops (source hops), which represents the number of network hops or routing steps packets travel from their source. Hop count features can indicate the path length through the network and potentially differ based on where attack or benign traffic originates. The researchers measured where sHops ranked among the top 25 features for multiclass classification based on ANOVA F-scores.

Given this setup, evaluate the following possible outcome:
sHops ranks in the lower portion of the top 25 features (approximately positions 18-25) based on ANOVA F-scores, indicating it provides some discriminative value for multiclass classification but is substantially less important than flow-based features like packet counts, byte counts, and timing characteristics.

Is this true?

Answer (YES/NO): NO